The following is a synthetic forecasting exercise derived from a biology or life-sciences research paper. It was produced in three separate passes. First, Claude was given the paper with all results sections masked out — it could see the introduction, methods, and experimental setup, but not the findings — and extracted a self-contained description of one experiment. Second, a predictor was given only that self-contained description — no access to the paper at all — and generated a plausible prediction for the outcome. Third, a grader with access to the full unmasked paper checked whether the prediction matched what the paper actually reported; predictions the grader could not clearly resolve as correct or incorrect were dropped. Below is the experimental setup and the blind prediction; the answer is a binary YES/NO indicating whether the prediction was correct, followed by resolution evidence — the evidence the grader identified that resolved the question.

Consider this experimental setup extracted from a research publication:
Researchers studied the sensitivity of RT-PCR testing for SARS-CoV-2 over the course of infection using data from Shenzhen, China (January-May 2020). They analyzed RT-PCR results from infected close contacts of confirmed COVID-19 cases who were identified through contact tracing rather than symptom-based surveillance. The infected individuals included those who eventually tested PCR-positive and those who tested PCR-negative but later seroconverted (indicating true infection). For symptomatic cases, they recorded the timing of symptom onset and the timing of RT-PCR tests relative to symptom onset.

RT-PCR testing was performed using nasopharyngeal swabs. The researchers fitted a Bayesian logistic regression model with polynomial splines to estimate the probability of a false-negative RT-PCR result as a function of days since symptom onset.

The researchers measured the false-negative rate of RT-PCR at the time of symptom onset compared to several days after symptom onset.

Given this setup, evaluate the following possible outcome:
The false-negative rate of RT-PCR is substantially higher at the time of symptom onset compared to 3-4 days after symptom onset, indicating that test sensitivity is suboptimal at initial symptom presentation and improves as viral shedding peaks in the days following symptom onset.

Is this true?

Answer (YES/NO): YES